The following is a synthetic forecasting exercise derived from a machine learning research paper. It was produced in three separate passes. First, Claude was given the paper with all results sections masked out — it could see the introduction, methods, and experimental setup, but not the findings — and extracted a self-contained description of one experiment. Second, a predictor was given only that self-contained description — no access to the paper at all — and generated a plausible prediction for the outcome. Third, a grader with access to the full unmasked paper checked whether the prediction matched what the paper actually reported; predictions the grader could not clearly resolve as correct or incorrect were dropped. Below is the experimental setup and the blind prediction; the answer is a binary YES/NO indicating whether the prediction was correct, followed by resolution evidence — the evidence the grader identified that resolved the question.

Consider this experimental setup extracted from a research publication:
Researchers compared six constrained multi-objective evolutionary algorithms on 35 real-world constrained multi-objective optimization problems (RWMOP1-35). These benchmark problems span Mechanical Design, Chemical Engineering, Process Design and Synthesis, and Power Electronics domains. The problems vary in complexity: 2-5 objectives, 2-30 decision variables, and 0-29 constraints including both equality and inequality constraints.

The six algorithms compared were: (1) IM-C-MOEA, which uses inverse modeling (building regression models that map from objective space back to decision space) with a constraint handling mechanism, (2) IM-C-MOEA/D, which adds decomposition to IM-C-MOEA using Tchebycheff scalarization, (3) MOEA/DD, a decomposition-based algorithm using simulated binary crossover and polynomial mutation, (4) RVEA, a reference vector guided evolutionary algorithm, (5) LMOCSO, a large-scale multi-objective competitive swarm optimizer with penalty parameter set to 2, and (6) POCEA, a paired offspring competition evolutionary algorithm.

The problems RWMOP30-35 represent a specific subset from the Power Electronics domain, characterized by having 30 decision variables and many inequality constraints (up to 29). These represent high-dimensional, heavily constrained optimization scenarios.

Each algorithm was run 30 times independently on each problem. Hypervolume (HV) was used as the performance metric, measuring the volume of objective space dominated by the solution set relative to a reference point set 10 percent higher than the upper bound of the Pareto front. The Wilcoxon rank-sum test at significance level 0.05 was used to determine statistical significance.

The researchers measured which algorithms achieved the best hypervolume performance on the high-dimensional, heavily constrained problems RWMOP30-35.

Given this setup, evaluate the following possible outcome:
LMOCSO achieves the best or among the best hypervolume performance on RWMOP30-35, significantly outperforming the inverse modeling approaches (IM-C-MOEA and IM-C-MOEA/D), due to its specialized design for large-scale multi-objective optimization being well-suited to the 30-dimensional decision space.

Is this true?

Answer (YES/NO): NO